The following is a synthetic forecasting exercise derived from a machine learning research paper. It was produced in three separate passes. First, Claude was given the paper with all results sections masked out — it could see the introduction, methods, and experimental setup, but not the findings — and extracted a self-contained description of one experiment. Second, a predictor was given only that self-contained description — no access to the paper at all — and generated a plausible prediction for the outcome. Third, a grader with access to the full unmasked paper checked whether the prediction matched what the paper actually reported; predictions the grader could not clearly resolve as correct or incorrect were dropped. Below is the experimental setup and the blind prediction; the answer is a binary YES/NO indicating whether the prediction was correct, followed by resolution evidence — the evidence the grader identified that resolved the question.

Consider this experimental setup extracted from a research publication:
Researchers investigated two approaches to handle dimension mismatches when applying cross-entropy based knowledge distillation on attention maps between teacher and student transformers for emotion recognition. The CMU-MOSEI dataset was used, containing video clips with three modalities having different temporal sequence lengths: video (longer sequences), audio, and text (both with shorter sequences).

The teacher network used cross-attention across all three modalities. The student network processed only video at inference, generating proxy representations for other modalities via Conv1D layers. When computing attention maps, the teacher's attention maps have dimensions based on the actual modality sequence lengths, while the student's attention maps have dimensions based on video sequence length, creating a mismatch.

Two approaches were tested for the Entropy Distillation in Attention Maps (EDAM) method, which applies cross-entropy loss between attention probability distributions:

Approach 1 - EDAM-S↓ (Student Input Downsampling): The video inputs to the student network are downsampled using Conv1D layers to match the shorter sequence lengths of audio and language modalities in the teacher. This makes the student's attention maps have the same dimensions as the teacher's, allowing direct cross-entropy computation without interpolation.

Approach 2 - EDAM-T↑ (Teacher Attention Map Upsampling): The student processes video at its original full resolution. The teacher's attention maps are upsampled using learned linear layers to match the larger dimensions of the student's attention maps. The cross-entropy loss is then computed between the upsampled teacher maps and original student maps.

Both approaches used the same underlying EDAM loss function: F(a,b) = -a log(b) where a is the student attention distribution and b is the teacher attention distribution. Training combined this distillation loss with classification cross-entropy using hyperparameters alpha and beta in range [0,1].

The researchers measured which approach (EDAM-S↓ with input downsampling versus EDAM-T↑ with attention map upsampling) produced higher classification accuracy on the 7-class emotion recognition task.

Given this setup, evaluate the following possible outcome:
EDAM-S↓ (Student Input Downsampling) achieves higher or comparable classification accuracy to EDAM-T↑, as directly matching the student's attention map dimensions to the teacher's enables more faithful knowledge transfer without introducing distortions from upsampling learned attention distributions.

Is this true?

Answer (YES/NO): YES